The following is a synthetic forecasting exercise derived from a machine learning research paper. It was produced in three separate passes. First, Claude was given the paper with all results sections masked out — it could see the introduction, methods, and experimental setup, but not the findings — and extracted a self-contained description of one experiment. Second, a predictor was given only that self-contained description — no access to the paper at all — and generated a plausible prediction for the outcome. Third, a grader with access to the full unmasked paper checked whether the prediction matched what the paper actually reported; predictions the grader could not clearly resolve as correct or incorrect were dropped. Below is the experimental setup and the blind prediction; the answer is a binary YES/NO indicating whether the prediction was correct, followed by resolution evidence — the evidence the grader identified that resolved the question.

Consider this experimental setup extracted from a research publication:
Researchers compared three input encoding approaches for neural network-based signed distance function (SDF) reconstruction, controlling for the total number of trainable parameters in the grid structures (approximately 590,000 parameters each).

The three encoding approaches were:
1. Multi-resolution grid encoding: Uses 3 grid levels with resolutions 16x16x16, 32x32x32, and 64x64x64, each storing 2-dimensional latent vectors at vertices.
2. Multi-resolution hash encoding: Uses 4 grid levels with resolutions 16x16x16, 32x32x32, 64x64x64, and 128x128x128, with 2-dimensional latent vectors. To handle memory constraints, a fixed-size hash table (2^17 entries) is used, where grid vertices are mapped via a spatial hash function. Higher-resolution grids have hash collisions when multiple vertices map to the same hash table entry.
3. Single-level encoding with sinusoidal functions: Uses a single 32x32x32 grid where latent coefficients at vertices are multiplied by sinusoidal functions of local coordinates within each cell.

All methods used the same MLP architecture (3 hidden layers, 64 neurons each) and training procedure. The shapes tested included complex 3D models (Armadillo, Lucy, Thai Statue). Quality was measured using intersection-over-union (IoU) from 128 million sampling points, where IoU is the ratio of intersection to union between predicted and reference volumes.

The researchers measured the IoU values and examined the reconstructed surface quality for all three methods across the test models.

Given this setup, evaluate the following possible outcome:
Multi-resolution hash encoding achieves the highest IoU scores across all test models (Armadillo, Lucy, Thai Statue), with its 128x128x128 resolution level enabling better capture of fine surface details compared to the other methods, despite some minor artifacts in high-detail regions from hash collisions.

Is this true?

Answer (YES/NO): YES